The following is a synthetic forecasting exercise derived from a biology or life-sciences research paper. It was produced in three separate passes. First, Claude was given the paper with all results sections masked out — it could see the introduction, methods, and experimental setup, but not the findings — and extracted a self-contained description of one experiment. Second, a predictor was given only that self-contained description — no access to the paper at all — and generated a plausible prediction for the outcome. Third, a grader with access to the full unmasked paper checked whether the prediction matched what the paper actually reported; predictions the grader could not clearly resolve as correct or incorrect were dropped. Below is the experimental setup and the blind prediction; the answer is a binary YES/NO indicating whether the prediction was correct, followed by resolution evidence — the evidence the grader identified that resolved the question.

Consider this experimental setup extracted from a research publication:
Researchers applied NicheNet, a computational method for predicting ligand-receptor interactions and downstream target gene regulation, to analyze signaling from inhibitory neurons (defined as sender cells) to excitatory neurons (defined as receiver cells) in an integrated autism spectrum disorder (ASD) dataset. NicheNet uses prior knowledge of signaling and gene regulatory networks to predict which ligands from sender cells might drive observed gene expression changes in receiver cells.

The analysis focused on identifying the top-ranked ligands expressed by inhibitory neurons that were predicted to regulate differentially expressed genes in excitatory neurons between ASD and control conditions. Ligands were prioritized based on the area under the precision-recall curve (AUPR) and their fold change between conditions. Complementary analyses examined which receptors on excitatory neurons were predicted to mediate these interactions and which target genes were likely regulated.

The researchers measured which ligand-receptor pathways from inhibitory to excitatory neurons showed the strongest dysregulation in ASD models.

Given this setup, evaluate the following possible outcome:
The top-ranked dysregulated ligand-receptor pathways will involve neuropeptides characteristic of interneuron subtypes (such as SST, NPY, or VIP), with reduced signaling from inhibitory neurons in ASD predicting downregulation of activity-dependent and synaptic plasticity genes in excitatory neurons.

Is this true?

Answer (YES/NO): NO